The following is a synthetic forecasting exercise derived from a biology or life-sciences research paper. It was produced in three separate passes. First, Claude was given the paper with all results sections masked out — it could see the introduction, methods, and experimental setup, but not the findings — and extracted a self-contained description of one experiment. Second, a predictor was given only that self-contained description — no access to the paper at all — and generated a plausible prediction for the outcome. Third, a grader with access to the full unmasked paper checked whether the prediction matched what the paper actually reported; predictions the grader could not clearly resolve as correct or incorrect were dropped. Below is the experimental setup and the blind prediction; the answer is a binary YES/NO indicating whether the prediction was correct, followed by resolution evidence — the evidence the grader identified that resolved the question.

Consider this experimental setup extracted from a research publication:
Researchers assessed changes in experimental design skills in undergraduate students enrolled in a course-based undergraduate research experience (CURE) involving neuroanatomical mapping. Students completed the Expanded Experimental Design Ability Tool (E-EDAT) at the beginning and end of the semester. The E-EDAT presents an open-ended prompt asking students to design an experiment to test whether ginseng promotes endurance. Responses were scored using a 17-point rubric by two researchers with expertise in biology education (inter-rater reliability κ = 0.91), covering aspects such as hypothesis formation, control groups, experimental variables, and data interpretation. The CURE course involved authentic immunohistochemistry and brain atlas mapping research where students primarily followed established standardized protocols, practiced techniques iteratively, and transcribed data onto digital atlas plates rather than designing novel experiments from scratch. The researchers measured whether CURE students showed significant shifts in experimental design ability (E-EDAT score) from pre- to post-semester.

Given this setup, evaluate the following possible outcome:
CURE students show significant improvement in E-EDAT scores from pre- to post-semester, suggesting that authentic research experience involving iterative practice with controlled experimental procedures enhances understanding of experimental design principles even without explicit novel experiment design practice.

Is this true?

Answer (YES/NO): NO